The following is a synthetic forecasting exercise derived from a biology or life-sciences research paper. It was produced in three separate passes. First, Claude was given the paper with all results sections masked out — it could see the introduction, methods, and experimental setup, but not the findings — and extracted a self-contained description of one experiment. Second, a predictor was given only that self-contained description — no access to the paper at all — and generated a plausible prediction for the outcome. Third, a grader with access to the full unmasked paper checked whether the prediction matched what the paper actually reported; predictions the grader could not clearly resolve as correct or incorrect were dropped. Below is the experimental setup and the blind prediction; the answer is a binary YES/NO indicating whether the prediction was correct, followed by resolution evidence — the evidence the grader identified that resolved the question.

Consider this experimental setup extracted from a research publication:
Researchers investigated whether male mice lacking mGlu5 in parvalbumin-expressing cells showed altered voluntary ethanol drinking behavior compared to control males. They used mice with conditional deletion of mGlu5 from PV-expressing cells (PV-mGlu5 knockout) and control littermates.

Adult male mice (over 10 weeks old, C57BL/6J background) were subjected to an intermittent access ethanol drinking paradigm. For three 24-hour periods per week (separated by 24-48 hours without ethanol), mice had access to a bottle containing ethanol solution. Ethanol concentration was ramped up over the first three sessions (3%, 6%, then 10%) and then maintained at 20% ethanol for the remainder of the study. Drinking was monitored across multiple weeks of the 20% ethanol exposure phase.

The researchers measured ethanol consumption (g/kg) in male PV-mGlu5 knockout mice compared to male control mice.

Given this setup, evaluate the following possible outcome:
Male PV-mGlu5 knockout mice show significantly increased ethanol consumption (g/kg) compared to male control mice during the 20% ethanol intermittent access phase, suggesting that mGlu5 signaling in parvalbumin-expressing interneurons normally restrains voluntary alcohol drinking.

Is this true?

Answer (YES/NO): NO